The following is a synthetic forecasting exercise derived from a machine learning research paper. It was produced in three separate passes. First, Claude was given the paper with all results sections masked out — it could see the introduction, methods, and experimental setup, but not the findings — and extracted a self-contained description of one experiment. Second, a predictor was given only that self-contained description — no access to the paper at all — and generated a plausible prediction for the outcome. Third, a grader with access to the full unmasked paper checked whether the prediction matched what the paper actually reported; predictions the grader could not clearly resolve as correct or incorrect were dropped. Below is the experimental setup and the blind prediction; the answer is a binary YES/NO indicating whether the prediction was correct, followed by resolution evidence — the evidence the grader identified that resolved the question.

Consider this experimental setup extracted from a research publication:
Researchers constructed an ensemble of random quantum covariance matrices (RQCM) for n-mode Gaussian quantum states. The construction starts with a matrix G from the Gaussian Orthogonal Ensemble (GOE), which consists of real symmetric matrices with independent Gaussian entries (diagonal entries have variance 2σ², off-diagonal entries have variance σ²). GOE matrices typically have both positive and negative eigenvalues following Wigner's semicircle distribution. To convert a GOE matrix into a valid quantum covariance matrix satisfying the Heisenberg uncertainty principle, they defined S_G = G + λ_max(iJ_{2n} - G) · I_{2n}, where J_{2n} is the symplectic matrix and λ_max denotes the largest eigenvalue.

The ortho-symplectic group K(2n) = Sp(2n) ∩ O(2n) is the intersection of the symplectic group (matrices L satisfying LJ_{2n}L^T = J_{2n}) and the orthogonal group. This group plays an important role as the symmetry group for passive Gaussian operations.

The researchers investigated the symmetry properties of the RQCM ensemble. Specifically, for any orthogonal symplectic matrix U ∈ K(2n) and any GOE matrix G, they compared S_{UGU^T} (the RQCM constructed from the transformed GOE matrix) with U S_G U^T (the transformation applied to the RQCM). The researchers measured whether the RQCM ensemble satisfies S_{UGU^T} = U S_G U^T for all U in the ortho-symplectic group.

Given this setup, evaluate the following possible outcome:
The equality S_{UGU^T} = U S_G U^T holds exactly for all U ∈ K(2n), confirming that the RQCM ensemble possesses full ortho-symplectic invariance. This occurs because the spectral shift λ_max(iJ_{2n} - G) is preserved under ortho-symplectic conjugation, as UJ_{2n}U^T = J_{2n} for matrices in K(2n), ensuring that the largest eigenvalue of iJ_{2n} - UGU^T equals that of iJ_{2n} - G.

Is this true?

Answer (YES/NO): YES